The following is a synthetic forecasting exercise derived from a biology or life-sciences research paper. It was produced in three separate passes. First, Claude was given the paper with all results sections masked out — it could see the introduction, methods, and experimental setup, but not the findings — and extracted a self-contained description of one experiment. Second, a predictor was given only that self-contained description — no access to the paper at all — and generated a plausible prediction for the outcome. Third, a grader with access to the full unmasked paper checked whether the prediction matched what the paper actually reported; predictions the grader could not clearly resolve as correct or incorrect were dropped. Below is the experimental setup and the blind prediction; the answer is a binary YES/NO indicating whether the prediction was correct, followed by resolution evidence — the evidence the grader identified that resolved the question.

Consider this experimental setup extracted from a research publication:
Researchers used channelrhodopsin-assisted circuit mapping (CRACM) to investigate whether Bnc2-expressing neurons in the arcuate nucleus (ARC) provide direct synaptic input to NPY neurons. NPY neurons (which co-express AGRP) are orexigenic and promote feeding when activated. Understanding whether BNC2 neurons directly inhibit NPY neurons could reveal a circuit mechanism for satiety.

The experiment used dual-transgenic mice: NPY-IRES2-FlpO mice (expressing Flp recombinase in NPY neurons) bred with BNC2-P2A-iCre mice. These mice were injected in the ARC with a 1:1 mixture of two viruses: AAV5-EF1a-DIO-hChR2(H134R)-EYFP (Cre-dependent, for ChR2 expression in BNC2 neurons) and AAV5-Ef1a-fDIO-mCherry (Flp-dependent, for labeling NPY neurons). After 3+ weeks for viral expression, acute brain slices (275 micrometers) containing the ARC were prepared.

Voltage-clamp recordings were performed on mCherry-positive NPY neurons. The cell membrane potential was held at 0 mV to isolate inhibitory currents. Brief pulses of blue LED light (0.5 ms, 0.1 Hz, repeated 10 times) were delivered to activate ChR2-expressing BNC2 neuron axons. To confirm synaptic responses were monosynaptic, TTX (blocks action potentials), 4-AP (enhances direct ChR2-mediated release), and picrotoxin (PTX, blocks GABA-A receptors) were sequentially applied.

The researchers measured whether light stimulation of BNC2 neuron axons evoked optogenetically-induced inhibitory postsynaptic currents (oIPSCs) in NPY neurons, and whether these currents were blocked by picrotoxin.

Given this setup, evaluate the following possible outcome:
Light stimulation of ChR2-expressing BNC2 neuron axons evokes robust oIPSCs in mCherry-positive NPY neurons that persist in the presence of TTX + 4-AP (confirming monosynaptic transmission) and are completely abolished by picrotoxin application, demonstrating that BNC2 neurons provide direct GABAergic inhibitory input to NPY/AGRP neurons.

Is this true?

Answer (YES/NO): YES